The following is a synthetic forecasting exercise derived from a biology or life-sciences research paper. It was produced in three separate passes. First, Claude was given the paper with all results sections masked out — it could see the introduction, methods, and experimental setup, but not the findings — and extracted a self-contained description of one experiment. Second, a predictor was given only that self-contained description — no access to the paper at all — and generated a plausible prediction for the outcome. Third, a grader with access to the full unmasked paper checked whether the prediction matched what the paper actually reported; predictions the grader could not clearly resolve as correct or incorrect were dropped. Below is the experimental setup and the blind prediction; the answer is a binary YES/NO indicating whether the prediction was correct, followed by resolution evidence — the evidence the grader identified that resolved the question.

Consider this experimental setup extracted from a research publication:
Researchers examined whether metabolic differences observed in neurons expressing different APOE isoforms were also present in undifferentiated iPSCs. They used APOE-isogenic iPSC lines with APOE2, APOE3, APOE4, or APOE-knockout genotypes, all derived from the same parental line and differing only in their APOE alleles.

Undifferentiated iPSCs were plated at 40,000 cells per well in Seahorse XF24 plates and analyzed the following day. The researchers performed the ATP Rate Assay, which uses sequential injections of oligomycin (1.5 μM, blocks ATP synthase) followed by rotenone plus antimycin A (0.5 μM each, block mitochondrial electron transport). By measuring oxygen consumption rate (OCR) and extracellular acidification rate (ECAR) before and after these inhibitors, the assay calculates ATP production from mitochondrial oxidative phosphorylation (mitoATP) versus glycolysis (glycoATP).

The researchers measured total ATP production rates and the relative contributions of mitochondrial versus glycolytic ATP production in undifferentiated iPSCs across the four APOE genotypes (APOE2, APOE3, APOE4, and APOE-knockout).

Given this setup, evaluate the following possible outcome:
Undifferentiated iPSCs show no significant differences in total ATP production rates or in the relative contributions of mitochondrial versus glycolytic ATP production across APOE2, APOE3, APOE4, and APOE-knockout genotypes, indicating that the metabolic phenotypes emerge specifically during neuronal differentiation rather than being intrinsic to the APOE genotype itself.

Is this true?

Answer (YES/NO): NO